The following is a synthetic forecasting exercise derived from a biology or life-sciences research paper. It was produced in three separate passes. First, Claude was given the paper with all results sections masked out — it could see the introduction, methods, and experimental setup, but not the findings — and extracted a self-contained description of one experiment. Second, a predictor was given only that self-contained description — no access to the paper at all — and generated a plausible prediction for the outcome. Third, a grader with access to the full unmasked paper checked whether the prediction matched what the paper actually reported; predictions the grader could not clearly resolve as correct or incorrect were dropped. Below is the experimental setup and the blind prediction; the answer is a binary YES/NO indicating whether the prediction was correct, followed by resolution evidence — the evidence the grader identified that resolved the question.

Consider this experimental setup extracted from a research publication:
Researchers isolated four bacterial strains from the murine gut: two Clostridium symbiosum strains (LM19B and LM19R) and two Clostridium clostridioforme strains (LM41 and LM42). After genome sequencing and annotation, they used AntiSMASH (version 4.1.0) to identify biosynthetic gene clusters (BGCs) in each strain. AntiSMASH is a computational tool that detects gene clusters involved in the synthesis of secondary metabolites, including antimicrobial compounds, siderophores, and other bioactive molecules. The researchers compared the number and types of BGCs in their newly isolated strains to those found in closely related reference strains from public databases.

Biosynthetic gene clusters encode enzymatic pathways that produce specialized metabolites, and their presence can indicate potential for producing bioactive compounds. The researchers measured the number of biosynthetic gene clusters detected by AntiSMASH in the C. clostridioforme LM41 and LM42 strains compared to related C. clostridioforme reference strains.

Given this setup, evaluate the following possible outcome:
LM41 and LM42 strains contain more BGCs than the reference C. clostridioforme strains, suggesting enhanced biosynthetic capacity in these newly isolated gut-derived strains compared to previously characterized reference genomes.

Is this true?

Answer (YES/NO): YES